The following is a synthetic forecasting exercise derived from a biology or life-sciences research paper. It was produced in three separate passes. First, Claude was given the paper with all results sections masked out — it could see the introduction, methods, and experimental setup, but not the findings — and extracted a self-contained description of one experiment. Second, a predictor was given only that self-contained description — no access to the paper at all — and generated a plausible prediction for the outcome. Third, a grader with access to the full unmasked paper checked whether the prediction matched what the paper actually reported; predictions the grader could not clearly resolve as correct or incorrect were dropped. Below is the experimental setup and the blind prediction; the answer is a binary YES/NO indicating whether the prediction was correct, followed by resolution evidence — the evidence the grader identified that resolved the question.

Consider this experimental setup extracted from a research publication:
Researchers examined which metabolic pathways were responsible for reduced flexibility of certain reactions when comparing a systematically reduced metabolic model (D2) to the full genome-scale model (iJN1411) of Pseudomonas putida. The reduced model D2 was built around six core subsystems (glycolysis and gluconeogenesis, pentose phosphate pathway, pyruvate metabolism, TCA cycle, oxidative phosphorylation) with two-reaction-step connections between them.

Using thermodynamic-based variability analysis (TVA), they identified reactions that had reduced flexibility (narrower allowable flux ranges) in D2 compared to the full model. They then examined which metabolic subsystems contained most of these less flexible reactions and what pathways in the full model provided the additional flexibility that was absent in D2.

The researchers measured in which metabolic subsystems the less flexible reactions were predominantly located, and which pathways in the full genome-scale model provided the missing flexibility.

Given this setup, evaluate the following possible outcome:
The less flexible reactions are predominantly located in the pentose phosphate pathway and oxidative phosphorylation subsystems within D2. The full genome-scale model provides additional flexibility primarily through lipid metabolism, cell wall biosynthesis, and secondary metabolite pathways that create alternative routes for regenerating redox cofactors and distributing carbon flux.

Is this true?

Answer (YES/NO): NO